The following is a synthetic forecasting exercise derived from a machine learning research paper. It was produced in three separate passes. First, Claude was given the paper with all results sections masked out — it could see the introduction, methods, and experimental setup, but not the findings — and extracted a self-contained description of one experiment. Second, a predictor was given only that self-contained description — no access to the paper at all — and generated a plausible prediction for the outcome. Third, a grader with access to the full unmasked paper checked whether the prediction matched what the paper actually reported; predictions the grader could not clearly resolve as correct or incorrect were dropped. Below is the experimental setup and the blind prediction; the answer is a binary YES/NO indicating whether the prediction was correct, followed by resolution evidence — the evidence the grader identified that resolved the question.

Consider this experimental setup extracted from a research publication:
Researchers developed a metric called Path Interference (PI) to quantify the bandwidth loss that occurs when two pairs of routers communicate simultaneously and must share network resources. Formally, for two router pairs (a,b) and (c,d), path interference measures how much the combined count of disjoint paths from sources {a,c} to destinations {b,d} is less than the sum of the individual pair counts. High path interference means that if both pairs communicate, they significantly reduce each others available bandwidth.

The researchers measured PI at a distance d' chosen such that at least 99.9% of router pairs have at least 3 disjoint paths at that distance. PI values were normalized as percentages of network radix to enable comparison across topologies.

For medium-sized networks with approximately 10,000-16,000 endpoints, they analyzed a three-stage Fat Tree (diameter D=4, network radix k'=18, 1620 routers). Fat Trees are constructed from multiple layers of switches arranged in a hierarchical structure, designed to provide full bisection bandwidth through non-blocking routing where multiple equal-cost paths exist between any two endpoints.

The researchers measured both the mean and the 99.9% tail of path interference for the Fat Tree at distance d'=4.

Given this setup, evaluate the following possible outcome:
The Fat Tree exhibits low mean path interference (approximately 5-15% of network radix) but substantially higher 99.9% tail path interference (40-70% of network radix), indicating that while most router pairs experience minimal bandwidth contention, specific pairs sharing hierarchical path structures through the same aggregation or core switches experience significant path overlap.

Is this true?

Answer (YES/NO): NO